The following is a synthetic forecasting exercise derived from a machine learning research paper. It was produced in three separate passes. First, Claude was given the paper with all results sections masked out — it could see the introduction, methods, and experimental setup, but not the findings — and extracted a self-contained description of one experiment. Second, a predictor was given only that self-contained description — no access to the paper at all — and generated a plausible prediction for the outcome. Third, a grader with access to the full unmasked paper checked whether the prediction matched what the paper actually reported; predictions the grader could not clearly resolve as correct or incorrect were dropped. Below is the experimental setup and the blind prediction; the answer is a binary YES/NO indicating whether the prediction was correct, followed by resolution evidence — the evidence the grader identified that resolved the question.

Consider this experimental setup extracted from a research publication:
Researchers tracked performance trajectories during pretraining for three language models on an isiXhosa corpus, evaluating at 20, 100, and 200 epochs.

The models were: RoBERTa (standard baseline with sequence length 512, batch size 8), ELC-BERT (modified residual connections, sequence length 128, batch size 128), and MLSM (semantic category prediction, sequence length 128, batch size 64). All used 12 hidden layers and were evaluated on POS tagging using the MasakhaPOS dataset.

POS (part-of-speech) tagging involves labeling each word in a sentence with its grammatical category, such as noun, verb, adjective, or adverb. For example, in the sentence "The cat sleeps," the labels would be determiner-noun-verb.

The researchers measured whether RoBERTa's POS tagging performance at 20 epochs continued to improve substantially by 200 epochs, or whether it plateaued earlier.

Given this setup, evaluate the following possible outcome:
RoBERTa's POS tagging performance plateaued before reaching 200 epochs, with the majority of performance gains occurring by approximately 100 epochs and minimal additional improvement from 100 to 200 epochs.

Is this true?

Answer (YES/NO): YES